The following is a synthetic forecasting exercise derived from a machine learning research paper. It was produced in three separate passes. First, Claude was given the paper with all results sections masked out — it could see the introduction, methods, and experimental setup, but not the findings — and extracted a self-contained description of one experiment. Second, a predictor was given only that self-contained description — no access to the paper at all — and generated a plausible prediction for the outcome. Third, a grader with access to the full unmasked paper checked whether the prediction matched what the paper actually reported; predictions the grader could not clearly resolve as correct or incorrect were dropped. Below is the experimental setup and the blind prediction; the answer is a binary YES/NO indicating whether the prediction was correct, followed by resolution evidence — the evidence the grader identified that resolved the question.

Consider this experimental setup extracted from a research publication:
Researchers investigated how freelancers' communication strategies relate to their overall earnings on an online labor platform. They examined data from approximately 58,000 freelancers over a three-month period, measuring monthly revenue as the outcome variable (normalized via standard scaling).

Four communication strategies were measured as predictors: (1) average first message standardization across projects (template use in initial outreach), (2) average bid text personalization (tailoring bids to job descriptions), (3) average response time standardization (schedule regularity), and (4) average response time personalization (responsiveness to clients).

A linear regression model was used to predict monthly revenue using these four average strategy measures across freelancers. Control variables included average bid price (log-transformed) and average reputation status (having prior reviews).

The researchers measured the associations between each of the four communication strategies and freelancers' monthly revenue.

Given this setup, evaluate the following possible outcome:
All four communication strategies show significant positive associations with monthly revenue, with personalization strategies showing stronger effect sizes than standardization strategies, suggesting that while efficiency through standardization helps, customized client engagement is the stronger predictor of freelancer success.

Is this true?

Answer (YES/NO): NO